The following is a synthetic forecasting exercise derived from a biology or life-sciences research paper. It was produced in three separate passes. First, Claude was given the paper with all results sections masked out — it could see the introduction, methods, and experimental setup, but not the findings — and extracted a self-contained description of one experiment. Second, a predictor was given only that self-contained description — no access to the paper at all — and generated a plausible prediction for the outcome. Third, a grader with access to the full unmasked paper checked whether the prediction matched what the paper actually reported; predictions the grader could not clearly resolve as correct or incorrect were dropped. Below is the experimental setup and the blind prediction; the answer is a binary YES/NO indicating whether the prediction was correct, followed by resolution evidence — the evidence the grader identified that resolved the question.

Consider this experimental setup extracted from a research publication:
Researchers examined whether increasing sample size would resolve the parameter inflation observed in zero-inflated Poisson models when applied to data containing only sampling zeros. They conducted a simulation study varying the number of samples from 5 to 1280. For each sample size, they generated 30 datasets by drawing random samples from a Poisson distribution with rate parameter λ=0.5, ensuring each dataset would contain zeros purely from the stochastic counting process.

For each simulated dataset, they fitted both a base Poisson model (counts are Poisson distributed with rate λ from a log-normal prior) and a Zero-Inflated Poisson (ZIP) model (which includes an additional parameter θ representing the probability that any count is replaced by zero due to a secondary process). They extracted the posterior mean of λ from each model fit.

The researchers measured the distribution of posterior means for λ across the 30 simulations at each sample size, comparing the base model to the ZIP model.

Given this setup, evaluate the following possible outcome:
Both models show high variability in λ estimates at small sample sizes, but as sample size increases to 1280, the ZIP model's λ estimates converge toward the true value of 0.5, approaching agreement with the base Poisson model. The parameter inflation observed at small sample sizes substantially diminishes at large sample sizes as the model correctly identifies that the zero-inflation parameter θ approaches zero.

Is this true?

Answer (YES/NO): NO